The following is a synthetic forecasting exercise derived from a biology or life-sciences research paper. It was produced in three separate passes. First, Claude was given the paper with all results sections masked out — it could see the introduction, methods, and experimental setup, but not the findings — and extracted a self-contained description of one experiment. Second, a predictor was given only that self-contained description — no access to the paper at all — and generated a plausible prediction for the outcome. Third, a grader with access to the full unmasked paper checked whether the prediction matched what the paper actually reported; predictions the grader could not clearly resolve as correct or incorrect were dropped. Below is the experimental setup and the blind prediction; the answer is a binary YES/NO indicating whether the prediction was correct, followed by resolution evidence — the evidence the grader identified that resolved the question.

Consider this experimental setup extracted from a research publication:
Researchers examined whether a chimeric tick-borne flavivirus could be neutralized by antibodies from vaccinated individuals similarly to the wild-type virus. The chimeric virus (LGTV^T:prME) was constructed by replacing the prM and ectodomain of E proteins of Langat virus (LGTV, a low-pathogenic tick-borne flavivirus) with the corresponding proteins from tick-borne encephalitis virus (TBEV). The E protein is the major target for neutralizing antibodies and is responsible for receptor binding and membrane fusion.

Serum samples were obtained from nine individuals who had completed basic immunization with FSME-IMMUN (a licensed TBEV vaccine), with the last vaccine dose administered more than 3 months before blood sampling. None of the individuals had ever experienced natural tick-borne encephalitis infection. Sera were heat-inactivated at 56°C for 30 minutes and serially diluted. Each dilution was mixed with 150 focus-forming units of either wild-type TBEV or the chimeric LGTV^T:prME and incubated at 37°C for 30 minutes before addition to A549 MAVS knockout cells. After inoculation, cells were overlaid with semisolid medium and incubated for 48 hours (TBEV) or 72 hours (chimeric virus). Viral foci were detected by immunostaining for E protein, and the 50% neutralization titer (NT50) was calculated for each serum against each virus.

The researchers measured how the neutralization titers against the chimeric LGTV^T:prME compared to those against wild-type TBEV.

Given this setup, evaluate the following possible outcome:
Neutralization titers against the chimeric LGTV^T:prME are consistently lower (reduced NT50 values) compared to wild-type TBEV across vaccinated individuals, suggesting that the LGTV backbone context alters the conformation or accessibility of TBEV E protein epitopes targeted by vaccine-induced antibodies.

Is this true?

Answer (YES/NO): NO